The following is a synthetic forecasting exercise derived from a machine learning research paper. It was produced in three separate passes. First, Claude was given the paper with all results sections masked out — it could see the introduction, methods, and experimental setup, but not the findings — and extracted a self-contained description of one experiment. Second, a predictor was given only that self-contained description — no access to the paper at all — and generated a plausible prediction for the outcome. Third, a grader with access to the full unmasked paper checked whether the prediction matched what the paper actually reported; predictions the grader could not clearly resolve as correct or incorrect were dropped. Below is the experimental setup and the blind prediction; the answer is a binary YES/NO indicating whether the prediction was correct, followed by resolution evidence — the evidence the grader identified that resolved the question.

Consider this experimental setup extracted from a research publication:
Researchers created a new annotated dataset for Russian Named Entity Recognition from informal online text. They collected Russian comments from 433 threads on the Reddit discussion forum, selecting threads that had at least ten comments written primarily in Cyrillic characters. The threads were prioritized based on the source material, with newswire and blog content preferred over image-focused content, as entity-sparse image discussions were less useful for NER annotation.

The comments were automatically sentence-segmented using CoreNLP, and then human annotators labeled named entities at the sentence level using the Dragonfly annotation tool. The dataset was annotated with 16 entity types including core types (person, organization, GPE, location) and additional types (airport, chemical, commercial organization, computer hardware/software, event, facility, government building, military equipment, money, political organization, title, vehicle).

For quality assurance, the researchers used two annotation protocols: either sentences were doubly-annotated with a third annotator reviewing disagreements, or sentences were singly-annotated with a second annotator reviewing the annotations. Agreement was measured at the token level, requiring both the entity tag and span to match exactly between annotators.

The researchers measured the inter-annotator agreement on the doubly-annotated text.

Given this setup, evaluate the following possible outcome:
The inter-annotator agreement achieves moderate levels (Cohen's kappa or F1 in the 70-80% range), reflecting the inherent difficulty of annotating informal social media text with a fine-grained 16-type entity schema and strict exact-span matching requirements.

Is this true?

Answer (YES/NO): NO